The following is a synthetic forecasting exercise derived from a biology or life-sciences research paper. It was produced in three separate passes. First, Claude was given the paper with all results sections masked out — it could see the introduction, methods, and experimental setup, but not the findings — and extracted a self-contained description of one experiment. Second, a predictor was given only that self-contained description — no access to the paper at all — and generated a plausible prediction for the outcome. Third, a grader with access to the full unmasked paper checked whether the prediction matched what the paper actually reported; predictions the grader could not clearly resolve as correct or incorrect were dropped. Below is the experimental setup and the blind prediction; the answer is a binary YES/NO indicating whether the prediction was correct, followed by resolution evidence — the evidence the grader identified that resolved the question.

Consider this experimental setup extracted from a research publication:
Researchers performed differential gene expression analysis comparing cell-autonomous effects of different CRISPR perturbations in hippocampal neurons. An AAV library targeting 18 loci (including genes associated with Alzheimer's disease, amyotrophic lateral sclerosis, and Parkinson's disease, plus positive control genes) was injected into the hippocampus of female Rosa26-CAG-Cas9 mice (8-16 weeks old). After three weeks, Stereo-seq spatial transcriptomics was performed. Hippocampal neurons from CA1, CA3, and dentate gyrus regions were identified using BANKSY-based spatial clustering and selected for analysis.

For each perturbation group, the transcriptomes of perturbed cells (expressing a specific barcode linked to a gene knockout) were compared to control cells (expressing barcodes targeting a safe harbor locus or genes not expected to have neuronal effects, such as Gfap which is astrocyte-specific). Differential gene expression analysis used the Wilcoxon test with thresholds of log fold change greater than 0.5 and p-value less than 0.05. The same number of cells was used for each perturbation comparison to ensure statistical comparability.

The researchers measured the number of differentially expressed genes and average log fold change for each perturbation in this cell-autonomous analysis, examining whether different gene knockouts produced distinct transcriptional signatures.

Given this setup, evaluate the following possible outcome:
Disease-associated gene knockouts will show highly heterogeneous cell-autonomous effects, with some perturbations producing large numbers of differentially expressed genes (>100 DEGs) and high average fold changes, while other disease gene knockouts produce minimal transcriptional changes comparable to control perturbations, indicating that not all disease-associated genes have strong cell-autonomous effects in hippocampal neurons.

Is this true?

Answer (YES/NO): YES